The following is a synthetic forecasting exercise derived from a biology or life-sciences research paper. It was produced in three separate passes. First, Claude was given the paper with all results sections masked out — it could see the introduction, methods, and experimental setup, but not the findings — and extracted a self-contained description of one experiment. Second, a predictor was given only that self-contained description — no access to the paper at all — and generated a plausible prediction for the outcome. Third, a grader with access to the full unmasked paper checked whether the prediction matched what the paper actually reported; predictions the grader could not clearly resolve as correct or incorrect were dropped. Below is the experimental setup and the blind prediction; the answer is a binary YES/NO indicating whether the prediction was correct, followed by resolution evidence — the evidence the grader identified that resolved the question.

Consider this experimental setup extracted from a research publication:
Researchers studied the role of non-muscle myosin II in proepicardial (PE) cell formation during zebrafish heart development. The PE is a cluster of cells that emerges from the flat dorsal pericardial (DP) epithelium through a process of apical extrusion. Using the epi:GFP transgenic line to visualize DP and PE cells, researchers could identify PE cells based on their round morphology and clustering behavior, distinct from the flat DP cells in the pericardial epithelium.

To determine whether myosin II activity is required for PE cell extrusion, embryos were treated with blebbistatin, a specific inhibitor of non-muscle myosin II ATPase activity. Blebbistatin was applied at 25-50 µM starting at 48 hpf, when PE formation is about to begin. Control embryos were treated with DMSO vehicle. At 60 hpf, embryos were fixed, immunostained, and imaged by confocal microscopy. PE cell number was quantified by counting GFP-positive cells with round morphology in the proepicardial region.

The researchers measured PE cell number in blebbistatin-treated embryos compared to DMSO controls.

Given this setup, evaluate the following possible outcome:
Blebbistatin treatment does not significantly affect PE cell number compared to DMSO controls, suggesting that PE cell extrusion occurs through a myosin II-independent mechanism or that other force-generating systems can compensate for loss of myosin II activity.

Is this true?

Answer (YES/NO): NO